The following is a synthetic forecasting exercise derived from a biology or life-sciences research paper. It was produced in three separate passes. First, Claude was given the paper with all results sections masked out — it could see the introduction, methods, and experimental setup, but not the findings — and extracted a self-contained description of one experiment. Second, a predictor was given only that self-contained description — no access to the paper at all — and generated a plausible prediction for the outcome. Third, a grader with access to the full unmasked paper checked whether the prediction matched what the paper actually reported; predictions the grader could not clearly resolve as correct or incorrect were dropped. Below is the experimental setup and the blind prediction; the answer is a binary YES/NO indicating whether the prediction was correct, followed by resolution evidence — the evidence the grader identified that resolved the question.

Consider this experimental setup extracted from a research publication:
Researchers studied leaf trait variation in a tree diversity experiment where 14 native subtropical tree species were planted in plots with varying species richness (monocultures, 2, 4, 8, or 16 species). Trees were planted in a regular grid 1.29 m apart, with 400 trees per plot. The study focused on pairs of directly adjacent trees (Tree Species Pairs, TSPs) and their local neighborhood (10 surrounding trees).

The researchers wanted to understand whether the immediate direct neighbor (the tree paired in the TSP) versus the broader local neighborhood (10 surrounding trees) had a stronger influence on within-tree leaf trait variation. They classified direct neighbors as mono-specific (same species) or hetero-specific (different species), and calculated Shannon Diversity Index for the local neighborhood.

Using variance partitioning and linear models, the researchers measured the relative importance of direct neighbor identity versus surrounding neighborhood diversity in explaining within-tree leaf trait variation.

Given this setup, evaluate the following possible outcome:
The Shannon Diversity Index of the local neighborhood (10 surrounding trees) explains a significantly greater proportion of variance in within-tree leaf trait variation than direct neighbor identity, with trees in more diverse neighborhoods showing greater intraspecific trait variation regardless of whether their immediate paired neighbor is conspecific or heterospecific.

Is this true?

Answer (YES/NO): NO